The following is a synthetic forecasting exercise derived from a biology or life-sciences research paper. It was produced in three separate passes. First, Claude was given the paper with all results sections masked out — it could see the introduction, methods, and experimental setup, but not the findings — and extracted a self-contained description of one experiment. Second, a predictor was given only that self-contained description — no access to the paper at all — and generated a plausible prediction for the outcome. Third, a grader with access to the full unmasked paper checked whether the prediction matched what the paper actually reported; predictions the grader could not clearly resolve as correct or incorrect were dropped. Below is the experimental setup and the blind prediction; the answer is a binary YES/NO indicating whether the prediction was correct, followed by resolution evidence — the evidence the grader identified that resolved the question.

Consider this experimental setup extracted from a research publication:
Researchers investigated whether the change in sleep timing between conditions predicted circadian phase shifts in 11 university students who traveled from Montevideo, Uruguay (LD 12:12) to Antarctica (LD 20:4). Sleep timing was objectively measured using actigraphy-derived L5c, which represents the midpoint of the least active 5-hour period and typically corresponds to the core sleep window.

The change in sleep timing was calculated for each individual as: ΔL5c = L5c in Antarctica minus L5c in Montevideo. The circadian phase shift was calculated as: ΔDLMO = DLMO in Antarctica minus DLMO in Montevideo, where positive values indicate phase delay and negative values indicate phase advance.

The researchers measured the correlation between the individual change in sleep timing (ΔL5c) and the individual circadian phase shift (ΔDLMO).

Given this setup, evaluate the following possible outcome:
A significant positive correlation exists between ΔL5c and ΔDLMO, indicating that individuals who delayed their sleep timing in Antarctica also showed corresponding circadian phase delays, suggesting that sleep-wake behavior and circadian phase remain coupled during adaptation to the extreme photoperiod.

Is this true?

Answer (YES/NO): YES